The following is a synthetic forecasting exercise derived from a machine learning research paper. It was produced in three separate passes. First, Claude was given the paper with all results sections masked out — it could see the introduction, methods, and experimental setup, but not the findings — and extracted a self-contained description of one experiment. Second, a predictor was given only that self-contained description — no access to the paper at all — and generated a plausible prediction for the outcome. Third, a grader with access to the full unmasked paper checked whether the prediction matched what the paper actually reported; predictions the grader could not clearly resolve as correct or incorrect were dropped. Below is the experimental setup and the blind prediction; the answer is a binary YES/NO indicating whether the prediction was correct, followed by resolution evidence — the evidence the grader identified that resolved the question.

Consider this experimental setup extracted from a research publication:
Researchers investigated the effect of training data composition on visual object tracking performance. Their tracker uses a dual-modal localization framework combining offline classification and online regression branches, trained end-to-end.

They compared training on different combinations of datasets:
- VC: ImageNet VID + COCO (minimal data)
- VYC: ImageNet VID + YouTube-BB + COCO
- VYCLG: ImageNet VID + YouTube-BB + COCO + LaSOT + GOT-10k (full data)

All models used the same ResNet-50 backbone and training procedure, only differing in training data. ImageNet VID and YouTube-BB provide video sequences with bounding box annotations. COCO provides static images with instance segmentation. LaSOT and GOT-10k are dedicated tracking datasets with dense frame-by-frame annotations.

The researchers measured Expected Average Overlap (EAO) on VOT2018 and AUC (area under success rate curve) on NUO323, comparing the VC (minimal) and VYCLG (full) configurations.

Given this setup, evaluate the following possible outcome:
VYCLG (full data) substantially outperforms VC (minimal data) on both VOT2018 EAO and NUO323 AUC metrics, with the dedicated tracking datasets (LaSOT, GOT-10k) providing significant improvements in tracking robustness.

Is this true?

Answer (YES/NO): NO